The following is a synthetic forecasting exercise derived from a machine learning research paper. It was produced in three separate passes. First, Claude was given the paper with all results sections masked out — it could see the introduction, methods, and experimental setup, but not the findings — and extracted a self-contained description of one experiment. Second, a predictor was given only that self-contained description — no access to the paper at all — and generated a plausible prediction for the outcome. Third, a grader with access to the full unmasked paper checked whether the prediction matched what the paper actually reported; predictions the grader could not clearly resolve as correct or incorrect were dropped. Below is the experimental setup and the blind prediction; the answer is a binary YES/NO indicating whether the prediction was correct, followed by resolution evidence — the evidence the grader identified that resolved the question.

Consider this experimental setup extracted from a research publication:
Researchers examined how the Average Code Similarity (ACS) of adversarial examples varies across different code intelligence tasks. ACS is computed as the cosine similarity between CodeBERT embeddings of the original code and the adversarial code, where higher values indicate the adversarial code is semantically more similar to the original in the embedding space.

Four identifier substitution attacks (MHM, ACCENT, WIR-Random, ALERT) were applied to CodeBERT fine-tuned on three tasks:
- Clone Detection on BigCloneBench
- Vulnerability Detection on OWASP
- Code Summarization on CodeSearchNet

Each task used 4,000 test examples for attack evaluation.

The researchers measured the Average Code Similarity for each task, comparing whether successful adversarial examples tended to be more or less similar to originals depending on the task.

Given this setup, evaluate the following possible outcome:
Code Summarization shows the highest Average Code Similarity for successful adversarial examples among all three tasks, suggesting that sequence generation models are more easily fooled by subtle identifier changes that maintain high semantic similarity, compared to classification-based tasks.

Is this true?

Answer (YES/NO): YES